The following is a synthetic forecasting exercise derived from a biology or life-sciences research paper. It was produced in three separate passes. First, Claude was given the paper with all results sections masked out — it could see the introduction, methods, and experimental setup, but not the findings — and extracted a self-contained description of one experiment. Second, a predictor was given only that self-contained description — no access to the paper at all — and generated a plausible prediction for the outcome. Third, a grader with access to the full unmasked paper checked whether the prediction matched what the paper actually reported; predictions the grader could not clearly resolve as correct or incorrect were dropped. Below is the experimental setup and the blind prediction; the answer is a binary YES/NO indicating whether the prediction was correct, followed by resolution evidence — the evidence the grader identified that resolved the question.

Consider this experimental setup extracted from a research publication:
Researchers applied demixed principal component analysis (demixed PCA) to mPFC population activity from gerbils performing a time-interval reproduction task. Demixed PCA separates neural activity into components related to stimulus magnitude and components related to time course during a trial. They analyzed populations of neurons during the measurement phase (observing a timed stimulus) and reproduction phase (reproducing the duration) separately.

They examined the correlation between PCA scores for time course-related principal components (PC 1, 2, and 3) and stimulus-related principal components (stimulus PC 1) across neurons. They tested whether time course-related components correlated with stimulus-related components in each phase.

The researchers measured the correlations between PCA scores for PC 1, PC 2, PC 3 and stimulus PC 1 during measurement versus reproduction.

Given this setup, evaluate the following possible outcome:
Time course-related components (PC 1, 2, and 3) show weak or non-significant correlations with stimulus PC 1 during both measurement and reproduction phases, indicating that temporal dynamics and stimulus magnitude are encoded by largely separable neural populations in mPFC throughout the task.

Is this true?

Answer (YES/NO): NO